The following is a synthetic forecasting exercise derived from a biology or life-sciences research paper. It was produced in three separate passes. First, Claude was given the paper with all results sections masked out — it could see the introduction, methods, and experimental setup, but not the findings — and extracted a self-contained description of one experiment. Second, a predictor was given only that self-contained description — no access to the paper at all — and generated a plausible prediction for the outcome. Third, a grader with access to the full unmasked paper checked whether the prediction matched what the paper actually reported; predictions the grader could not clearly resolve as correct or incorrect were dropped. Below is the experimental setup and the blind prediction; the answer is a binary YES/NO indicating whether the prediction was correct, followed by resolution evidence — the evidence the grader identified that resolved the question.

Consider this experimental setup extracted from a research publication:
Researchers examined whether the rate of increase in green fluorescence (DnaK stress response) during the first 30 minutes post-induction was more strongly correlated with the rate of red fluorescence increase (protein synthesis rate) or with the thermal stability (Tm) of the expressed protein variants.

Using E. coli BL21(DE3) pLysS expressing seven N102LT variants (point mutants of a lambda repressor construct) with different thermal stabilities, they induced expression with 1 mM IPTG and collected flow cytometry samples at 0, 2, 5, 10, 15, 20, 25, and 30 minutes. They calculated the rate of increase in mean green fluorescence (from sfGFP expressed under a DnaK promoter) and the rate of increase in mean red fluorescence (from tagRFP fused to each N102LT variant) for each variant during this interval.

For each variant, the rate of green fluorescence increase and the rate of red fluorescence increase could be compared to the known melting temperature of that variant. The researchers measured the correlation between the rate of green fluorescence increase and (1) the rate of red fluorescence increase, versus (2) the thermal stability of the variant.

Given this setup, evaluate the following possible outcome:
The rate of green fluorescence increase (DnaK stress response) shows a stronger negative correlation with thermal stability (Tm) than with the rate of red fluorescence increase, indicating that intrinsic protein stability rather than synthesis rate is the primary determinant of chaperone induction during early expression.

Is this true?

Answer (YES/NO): NO